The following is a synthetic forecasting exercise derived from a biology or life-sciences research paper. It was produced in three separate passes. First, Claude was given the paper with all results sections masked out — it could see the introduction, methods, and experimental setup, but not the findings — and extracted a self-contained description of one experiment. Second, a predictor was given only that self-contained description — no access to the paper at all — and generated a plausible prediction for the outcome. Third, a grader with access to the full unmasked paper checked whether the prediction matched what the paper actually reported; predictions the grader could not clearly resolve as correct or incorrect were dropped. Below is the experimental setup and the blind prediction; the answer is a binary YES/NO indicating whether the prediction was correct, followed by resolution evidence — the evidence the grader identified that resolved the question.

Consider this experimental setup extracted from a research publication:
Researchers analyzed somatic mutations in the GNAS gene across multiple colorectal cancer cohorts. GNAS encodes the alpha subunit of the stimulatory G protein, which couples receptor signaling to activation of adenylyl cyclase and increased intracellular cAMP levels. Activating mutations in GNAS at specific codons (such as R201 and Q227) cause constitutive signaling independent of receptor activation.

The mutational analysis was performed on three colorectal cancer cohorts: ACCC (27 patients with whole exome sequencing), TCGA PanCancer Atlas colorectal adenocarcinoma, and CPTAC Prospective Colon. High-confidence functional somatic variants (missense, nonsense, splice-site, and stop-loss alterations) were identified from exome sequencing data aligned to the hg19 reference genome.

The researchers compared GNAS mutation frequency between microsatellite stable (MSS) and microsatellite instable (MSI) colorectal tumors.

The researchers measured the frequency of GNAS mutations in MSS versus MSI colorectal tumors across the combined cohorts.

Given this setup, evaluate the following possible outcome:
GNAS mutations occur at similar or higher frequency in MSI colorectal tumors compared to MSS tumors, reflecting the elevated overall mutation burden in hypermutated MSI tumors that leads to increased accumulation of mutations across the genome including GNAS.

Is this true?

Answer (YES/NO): NO